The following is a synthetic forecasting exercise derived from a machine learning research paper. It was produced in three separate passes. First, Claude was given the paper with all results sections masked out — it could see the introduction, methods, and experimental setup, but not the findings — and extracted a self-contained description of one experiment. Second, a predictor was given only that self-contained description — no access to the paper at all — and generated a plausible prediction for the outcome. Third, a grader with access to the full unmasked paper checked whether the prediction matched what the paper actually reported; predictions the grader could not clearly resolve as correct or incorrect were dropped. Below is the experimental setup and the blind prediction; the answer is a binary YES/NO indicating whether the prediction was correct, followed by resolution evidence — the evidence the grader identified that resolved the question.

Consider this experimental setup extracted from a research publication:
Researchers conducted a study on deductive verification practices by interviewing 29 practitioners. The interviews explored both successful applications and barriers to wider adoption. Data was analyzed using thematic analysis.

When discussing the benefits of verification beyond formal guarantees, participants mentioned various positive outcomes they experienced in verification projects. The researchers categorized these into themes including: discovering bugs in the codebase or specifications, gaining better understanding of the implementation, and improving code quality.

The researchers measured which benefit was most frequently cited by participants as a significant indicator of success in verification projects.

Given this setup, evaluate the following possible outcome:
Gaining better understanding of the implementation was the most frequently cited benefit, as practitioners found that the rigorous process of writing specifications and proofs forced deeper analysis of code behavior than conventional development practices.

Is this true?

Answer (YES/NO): NO